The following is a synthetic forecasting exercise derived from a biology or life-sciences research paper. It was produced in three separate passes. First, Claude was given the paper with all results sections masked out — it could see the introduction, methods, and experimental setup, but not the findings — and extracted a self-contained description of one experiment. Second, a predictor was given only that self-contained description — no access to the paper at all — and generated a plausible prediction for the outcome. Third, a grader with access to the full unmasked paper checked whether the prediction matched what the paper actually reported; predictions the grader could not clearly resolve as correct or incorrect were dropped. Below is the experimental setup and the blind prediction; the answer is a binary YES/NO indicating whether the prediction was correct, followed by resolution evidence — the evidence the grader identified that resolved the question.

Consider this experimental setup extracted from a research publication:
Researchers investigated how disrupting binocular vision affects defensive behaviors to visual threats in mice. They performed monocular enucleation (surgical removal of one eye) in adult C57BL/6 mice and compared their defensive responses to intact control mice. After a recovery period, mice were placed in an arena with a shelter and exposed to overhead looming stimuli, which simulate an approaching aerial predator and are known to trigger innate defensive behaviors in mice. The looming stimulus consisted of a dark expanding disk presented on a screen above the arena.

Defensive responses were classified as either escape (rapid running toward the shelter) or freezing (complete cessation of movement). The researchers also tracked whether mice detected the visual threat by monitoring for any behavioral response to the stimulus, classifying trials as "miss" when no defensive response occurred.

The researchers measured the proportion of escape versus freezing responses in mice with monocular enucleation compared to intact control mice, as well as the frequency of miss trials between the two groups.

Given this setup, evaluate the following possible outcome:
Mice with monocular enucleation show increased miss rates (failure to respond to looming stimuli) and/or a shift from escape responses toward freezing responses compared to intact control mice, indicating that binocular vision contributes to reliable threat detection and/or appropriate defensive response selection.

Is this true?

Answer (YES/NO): YES